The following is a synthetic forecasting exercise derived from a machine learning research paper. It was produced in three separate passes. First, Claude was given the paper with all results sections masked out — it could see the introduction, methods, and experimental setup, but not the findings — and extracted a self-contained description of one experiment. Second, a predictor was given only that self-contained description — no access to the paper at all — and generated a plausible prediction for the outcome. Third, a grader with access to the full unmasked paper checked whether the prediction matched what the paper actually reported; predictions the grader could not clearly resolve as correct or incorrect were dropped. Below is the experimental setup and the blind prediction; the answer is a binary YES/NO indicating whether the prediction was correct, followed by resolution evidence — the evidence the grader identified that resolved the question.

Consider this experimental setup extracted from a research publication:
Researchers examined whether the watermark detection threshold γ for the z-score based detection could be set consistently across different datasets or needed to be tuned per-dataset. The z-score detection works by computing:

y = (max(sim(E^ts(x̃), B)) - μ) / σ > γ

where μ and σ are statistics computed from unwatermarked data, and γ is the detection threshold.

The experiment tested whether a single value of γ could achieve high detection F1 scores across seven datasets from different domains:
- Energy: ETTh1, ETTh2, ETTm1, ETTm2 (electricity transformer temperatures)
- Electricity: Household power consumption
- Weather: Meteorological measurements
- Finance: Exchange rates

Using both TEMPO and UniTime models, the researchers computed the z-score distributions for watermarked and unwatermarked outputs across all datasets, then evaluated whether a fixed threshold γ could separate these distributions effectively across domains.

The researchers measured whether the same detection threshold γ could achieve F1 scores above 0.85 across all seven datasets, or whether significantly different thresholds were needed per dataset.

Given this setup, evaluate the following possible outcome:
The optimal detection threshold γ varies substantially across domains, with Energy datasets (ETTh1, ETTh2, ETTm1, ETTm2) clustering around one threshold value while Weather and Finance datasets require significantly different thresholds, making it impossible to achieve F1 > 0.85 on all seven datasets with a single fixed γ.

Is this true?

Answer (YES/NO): NO